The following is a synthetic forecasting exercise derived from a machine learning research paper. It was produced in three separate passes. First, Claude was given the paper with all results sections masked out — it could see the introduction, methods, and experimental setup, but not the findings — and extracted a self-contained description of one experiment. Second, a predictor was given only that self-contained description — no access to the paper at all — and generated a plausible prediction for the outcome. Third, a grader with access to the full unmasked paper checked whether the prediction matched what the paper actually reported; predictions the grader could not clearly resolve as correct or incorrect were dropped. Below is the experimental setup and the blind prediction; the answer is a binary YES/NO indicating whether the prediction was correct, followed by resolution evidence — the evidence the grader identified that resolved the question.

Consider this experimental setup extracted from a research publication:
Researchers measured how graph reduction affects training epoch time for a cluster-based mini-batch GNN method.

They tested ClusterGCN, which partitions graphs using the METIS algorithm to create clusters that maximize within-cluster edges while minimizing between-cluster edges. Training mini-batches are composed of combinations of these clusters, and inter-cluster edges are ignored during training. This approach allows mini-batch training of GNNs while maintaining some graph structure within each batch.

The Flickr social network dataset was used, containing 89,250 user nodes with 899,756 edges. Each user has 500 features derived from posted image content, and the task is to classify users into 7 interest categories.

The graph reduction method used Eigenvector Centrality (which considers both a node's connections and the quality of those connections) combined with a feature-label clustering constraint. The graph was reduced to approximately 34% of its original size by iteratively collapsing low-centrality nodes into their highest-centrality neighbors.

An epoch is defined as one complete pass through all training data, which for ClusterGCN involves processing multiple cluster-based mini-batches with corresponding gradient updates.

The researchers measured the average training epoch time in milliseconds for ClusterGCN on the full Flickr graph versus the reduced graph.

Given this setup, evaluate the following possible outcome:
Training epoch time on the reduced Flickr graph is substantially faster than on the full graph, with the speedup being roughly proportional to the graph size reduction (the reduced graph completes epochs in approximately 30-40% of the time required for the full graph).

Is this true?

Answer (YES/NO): YES